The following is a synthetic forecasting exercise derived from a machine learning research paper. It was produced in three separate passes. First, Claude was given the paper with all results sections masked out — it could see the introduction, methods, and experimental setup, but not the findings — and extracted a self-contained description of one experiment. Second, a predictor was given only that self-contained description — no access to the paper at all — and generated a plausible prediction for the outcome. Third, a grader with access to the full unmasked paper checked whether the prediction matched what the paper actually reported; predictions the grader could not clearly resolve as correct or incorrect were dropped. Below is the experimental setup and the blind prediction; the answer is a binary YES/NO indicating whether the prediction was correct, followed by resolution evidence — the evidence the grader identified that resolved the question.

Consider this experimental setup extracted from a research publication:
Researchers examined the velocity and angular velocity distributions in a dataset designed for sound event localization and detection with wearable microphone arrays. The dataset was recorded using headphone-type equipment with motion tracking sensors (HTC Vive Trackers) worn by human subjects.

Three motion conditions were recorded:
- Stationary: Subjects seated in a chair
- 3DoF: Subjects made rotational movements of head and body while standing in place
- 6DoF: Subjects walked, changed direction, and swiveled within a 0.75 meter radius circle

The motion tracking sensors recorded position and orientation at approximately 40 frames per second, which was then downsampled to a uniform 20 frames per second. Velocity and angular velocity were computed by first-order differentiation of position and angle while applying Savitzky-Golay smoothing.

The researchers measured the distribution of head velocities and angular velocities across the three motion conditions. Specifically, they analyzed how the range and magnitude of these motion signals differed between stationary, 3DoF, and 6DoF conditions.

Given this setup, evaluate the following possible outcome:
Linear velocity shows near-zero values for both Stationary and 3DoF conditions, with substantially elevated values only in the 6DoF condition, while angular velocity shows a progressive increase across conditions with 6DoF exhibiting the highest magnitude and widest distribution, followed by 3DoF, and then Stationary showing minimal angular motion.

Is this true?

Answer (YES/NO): NO